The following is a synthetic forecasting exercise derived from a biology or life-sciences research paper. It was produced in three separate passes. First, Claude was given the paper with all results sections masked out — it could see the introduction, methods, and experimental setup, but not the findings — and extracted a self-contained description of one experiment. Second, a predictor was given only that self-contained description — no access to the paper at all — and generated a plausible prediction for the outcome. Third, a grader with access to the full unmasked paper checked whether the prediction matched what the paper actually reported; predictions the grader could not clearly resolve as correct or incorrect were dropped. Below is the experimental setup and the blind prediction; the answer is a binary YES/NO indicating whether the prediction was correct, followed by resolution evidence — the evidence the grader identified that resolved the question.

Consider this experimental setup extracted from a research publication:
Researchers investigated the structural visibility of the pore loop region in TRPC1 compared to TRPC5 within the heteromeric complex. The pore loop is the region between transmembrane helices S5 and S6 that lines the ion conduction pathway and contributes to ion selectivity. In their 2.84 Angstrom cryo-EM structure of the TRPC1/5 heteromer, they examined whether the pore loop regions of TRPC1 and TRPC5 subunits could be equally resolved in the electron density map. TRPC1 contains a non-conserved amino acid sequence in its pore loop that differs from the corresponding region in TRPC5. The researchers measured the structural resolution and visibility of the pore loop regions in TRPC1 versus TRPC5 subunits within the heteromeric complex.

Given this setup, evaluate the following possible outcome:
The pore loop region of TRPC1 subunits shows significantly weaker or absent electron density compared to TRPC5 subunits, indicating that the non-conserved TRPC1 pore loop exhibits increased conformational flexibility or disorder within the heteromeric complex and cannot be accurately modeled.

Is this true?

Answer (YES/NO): YES